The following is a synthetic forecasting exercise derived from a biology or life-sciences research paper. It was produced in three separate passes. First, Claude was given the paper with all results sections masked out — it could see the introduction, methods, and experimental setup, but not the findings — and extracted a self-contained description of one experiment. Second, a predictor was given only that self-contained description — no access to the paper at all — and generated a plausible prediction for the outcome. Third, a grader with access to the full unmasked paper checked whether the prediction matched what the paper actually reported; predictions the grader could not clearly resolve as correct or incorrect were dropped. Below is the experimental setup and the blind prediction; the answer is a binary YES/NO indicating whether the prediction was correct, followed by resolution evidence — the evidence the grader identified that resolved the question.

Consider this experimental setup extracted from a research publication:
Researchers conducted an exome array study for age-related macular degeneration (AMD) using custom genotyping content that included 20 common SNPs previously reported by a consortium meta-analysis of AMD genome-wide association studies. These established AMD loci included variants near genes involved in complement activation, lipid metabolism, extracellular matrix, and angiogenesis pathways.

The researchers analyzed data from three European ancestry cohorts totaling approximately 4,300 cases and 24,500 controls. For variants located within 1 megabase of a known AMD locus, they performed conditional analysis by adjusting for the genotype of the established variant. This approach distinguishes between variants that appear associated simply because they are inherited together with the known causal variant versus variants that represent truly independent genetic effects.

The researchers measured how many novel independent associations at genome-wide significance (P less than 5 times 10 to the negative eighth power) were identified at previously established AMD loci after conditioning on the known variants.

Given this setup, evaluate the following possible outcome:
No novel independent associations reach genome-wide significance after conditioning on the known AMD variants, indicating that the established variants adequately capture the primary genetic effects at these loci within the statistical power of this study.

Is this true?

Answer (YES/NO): NO